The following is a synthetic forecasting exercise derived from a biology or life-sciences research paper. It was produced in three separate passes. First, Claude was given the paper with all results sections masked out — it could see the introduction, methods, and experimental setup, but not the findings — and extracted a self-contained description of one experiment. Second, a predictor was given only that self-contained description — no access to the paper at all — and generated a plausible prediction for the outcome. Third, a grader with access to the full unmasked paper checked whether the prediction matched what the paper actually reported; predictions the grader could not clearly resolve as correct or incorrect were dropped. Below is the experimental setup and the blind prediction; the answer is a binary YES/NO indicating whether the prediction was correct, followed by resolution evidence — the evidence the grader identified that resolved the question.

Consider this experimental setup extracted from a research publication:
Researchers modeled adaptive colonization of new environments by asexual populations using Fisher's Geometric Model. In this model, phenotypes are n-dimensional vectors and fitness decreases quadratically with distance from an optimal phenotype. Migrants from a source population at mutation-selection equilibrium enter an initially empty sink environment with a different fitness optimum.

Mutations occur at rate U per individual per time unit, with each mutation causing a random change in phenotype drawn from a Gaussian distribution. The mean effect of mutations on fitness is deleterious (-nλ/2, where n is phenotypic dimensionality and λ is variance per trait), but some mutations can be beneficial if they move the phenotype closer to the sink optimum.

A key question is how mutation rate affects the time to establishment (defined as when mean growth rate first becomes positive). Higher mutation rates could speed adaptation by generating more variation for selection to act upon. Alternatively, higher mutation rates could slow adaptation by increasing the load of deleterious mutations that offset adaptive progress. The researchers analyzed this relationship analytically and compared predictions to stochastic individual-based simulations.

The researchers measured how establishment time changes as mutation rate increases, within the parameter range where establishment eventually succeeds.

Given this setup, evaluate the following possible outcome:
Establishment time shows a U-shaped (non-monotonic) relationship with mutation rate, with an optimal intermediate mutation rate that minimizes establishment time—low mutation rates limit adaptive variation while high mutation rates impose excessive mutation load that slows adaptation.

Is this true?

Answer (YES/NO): YES